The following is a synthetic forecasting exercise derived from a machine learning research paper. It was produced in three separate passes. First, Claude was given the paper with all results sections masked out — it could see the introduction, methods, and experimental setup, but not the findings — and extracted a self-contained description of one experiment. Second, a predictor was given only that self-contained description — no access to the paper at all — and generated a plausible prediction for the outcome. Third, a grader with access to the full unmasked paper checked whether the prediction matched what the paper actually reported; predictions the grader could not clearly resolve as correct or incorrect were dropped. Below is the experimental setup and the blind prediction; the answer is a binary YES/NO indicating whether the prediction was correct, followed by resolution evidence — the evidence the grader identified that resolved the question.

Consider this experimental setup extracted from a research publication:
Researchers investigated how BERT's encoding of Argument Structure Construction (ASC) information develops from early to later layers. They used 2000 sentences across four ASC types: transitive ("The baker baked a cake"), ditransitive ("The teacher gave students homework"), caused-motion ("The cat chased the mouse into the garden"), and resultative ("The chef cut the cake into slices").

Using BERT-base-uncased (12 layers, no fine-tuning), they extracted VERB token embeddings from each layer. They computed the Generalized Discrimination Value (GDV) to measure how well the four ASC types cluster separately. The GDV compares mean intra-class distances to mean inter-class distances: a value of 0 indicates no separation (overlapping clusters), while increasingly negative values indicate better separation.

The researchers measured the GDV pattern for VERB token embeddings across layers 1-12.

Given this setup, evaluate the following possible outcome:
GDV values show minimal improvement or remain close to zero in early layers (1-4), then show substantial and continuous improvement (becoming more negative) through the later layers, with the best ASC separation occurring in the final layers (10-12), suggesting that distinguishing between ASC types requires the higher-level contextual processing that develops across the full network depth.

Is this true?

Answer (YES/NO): NO